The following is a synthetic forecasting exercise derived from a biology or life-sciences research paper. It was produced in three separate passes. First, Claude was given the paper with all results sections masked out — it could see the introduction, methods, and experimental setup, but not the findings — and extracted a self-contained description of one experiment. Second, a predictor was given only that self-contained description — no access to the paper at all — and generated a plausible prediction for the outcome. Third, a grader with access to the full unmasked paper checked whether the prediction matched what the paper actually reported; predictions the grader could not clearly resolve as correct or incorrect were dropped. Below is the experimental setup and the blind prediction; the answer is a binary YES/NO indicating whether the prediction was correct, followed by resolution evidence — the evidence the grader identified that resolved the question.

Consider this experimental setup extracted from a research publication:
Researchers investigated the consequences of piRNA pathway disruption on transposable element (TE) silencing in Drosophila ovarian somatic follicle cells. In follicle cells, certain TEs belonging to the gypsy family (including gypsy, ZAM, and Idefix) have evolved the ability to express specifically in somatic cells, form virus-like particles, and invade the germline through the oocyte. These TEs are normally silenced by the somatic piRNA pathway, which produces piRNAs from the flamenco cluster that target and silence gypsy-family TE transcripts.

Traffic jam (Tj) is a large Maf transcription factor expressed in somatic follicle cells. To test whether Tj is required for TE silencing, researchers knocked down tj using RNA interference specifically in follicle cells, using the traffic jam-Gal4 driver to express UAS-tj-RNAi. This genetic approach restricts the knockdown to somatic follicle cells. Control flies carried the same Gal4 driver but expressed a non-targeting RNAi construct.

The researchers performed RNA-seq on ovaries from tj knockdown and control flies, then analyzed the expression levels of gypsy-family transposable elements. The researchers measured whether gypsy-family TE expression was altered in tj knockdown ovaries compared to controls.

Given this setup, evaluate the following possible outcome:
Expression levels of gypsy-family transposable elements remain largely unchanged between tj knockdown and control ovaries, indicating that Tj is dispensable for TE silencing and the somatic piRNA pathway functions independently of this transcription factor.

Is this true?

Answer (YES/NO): NO